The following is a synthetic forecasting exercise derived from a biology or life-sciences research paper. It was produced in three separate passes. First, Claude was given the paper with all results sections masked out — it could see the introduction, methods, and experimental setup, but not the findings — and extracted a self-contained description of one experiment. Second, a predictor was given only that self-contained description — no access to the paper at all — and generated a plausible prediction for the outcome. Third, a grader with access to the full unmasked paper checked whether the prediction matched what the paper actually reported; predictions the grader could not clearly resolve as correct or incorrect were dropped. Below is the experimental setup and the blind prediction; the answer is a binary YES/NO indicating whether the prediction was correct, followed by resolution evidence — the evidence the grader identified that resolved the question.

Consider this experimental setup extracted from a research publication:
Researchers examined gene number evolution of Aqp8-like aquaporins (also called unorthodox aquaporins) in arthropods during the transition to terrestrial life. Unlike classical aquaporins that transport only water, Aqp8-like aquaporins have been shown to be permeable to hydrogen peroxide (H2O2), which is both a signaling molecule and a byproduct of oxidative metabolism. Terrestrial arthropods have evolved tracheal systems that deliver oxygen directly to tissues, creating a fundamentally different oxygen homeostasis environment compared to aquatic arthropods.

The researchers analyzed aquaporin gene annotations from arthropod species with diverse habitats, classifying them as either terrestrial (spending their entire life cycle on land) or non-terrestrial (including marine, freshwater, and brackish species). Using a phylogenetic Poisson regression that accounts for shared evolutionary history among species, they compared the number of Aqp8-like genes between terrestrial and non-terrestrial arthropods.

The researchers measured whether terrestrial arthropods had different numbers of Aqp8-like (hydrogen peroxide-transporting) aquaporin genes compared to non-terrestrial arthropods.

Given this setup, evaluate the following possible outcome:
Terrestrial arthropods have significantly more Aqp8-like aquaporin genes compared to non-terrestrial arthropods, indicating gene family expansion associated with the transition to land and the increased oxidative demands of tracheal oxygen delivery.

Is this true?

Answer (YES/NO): NO